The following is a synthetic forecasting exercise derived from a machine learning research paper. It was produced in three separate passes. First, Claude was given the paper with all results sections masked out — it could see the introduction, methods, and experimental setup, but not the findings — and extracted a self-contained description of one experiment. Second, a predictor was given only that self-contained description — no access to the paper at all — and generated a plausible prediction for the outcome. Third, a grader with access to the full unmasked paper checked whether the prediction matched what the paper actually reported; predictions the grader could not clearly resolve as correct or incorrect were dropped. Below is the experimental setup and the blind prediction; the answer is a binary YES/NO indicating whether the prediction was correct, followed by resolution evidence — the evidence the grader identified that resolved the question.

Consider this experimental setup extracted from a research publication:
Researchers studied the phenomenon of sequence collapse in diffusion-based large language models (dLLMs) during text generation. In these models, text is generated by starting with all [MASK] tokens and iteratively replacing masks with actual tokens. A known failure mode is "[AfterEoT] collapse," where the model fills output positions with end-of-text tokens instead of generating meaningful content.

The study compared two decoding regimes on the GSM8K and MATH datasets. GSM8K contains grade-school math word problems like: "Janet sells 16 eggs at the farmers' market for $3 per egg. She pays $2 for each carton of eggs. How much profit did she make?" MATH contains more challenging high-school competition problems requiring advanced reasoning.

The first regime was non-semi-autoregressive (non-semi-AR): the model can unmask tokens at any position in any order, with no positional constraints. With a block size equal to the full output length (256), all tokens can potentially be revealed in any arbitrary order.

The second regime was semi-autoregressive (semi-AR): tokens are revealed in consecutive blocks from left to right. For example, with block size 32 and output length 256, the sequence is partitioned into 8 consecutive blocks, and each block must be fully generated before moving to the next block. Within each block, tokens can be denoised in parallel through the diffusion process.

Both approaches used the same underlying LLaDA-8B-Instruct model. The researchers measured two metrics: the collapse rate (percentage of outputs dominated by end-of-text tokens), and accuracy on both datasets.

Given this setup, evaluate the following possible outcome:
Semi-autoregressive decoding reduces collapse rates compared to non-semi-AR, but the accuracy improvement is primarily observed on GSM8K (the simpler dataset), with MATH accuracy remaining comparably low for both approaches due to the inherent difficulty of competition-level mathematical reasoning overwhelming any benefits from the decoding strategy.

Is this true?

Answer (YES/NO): NO